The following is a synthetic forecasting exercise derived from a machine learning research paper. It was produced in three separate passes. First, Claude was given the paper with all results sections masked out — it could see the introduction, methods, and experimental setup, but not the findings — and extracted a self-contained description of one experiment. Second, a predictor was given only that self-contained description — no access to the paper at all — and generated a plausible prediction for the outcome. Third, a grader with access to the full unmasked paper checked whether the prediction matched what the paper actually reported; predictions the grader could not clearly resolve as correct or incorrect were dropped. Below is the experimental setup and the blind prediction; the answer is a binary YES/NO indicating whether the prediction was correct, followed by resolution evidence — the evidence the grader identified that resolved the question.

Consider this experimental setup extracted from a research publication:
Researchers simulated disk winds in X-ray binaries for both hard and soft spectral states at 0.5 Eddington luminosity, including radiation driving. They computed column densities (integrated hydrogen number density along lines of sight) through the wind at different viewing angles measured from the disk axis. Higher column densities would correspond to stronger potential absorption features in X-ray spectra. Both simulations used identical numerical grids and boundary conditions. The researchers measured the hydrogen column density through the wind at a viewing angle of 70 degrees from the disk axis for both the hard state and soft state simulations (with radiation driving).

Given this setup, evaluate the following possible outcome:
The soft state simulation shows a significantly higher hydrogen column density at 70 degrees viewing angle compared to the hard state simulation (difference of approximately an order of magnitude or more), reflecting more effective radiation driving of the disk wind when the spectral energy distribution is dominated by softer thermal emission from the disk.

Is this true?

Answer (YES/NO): NO